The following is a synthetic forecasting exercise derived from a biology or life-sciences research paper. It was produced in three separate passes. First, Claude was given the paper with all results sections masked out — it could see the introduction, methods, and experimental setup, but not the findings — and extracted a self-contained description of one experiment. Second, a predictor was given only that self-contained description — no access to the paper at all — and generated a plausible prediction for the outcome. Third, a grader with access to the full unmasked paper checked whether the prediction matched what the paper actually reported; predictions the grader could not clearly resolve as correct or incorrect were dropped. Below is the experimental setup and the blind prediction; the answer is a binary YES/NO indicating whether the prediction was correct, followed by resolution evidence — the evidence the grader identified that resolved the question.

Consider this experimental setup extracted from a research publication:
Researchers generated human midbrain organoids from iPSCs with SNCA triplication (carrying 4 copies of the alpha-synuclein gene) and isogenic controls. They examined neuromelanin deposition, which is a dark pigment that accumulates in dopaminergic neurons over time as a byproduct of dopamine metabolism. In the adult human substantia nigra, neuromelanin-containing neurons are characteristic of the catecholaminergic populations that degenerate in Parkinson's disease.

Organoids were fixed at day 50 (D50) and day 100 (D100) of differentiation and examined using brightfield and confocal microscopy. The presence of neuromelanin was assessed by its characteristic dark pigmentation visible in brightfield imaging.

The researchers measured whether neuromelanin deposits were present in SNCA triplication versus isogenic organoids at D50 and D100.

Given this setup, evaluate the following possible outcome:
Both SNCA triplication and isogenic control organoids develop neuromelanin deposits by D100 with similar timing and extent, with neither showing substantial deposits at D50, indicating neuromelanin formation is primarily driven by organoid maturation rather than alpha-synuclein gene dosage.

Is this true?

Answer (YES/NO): NO